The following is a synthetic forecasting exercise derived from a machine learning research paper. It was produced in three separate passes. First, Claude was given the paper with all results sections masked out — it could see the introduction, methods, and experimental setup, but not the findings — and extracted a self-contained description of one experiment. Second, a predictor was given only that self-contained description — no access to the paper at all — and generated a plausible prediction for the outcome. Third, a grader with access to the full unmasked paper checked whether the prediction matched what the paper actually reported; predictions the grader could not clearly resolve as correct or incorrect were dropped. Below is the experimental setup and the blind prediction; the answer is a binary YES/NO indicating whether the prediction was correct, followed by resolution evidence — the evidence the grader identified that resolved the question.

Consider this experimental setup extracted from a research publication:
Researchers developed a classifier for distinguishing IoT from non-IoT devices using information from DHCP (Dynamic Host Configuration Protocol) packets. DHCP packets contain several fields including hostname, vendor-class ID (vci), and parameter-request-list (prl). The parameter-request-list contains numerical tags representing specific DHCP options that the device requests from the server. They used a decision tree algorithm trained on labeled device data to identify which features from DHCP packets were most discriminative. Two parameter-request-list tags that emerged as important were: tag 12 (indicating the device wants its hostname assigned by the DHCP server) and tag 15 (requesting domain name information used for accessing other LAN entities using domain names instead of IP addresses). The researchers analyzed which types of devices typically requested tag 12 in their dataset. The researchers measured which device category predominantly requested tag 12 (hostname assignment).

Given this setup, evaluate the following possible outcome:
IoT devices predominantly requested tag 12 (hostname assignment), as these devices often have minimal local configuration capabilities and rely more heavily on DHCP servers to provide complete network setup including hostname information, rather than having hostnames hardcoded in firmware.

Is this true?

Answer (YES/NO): YES